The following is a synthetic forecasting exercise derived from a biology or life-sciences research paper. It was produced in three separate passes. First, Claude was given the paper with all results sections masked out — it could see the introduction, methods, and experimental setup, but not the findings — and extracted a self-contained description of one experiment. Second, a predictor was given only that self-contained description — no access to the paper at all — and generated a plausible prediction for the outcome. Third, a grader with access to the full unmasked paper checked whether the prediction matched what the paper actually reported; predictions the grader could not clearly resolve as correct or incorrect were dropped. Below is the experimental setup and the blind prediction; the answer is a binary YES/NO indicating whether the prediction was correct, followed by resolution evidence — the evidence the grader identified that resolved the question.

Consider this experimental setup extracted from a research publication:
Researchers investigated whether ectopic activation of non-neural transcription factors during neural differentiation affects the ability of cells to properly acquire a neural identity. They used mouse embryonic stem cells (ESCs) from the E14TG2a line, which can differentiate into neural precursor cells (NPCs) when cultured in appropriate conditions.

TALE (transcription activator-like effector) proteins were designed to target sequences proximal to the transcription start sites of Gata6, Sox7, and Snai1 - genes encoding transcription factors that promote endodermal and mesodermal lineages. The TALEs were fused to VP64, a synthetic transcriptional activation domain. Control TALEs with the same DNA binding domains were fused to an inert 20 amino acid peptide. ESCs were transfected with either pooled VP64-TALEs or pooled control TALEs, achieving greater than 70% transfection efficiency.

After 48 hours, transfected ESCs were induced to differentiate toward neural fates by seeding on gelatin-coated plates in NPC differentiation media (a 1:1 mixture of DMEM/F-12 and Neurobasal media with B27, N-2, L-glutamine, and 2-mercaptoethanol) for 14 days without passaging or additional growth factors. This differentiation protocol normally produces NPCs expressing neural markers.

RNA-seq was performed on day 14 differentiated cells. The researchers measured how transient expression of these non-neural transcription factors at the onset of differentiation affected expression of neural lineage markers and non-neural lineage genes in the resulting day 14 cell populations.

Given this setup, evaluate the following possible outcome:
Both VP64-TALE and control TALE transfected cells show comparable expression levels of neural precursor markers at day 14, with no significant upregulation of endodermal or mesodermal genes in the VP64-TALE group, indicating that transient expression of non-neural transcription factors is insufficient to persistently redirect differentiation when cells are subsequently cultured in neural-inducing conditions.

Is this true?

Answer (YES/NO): NO